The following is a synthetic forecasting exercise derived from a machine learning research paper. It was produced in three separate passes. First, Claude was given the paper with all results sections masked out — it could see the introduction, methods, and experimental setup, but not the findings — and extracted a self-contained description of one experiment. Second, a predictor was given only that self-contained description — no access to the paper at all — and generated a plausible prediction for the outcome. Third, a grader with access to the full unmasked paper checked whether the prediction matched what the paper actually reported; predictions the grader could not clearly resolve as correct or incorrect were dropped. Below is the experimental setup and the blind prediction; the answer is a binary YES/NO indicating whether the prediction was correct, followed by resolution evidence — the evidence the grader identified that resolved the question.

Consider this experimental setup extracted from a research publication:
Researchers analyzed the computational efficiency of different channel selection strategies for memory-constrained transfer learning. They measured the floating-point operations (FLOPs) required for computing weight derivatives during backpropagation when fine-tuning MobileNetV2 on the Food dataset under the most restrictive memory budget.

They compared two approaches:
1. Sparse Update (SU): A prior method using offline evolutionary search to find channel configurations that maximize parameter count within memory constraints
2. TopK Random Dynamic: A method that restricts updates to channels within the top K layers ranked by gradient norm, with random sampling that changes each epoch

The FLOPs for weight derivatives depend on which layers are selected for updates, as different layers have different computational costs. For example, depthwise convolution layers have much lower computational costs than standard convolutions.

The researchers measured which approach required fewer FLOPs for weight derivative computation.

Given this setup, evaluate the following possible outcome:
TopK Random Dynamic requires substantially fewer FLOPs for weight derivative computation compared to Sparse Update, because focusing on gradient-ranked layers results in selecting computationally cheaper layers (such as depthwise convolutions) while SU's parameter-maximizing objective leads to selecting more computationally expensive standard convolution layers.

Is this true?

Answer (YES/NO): YES